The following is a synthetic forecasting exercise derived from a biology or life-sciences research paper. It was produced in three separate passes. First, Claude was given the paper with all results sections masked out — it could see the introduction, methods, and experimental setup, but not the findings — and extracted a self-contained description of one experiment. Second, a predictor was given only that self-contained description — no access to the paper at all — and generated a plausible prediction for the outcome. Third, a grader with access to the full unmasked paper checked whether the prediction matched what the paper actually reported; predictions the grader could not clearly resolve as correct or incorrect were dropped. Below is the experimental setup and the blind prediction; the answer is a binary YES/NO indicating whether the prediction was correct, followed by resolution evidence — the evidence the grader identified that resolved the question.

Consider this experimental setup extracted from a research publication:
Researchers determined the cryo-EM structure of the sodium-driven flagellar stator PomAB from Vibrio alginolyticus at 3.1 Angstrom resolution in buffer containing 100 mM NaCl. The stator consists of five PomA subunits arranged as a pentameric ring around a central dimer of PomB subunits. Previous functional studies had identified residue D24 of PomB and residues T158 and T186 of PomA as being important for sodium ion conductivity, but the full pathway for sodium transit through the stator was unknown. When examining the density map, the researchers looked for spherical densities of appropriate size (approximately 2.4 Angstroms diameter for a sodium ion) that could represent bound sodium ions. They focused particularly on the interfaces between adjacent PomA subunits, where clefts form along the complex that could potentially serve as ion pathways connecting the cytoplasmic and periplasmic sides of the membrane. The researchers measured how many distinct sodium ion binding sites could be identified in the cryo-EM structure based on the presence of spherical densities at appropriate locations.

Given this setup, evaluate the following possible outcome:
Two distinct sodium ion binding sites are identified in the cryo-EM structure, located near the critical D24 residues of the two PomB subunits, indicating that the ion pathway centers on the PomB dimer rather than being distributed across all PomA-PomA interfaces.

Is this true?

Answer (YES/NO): NO